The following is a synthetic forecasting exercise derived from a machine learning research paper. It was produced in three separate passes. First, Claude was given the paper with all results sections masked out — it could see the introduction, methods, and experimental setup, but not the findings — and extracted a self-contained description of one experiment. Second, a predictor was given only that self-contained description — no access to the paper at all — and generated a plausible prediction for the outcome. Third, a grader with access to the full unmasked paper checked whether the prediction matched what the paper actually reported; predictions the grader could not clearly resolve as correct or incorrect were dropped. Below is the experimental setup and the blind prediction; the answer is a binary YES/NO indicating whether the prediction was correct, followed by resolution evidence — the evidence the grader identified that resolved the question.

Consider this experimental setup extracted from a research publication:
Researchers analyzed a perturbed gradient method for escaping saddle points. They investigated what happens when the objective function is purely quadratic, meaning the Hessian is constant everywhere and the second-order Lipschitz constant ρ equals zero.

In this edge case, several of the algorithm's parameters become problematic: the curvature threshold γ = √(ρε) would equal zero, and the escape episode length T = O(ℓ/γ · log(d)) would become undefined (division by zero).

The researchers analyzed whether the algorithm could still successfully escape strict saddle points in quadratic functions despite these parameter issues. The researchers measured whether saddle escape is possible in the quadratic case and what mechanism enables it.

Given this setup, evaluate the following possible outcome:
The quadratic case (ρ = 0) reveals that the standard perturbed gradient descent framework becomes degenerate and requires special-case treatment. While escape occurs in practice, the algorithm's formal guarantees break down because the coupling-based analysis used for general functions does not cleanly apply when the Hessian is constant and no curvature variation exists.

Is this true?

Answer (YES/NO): YES